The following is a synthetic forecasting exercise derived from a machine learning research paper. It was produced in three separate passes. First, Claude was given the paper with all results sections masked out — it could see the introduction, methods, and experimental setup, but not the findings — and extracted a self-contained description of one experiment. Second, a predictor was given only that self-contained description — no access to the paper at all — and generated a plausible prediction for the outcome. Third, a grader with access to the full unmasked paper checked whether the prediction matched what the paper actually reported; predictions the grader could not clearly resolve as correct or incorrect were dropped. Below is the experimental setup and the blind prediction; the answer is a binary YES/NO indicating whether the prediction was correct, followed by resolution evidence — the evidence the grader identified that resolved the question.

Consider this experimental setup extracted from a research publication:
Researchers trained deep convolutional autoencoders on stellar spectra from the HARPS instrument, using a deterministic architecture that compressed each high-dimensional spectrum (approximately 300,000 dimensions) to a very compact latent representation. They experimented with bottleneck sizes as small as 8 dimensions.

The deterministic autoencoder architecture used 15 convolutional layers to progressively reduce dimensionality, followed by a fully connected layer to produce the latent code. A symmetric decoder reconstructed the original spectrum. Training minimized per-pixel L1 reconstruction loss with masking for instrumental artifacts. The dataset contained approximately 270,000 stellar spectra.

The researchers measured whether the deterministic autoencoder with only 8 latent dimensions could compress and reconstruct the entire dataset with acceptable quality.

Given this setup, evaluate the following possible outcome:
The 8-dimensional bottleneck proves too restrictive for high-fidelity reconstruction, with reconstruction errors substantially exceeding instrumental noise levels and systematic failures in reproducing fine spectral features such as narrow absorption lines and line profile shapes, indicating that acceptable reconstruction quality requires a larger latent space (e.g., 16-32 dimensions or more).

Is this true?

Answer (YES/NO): NO